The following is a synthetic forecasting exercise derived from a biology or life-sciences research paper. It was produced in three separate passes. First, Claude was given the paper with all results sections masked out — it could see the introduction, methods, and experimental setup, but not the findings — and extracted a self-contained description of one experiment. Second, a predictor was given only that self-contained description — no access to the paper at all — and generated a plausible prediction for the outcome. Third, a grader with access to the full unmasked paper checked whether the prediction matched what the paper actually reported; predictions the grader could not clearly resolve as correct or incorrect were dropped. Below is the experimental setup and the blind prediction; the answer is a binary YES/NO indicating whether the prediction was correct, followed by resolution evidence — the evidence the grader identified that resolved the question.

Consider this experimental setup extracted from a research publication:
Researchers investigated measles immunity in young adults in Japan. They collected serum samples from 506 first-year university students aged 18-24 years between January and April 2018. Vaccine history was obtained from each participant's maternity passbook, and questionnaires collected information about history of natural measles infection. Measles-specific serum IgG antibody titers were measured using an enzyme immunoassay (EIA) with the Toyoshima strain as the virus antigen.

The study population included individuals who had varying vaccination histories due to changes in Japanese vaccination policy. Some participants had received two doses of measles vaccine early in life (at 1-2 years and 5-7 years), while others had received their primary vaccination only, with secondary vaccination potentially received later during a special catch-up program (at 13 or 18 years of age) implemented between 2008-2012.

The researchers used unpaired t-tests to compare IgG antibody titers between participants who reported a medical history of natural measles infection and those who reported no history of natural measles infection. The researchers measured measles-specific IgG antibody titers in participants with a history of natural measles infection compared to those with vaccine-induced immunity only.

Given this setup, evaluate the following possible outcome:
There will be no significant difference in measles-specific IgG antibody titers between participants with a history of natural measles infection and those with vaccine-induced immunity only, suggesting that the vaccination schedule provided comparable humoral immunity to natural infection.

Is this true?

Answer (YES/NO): NO